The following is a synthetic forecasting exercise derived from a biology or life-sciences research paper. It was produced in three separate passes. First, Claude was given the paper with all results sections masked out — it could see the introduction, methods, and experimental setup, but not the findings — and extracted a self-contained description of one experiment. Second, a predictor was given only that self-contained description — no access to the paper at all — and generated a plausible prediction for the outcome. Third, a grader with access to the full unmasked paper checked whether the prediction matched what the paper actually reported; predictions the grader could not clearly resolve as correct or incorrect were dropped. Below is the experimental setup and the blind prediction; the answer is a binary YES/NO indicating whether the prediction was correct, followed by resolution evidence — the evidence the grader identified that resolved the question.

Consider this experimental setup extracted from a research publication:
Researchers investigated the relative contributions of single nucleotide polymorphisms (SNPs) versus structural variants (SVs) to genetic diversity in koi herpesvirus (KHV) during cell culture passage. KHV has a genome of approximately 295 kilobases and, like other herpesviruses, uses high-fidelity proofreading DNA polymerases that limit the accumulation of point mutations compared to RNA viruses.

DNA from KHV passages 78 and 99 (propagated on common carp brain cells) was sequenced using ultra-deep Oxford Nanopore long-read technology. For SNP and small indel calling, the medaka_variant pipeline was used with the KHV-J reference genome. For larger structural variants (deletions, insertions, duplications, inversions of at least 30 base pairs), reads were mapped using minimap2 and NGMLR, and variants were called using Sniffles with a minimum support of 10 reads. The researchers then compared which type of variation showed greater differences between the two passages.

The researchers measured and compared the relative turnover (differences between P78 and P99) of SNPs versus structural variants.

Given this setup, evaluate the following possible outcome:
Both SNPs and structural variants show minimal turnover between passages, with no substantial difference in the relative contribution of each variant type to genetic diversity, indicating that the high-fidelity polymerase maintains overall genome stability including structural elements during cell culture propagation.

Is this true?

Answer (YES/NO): NO